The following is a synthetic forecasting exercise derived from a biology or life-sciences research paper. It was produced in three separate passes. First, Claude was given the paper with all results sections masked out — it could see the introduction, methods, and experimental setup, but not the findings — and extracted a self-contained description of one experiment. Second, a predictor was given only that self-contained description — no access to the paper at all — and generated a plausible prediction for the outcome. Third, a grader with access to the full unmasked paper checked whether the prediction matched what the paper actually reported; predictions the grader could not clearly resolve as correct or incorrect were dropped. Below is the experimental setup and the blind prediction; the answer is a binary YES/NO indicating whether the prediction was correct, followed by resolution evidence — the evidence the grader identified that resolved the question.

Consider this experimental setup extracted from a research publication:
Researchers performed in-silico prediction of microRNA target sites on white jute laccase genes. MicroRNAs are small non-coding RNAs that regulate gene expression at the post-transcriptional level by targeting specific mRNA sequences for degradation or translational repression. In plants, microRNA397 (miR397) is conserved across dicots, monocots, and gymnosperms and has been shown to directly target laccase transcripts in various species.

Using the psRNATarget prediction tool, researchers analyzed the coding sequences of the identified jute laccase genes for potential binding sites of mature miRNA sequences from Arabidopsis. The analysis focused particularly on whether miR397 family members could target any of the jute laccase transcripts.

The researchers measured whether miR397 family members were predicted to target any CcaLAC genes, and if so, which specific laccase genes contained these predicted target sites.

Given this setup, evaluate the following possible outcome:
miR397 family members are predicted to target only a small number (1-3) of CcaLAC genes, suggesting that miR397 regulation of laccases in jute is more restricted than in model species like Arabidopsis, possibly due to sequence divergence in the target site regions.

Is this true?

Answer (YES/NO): NO